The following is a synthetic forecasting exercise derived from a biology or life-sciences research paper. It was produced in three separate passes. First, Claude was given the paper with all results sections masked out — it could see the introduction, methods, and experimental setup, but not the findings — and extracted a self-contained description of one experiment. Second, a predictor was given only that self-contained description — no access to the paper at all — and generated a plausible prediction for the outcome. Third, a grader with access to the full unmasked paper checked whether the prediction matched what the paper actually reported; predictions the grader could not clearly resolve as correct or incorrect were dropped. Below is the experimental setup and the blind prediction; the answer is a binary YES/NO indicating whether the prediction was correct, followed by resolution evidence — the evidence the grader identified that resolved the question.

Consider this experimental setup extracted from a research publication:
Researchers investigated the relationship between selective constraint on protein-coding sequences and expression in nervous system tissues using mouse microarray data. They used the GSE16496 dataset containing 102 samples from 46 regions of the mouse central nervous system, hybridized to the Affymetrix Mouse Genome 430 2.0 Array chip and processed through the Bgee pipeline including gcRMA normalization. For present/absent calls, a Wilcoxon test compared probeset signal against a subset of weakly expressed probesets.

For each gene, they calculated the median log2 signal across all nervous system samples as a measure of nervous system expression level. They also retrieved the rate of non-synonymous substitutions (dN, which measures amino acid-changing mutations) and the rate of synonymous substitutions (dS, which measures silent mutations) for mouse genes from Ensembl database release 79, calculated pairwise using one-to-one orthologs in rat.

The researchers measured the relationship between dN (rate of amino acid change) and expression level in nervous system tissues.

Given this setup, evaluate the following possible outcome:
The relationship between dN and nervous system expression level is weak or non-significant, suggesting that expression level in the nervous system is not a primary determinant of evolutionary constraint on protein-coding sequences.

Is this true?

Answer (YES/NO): NO